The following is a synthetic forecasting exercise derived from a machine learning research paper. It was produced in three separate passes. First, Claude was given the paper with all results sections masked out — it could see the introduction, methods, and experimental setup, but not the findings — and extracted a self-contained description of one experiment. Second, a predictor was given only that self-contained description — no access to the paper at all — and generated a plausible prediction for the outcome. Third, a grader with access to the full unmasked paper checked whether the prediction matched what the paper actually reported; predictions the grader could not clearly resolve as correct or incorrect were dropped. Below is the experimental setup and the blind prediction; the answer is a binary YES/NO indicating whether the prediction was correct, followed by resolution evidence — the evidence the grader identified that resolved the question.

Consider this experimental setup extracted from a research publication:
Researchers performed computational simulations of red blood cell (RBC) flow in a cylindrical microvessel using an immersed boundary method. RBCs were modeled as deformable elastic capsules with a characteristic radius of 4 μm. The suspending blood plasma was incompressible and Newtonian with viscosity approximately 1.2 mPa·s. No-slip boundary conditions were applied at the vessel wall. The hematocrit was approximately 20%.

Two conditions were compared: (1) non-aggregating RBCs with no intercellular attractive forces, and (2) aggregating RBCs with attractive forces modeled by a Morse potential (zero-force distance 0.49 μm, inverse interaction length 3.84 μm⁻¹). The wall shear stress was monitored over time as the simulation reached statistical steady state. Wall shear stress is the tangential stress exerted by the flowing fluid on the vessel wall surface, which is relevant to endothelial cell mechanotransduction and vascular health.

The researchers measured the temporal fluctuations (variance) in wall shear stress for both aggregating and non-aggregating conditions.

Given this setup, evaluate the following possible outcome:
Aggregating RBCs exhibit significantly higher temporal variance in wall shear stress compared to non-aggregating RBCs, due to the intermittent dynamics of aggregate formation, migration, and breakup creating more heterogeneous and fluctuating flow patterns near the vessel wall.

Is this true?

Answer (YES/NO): YES